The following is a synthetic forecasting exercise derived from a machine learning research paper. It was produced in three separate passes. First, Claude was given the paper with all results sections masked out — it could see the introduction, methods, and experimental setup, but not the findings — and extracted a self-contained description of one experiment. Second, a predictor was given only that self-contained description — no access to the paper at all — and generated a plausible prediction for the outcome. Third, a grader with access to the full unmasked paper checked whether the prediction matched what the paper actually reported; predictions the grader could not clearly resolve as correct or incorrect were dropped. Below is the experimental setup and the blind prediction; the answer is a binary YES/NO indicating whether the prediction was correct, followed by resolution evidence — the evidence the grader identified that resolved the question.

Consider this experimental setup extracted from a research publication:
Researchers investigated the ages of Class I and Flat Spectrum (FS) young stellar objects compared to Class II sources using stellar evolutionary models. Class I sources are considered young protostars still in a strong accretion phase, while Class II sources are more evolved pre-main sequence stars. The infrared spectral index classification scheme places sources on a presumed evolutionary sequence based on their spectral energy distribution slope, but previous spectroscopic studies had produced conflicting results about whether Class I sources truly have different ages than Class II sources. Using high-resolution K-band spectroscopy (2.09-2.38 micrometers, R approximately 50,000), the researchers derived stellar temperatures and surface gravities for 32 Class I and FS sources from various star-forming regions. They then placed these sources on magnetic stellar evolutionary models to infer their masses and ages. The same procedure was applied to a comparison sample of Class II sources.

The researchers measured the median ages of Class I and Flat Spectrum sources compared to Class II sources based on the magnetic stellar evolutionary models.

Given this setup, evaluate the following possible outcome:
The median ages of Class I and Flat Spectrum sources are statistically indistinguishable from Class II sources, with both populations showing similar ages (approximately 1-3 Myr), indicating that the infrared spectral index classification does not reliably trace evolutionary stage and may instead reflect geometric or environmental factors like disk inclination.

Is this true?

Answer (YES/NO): NO